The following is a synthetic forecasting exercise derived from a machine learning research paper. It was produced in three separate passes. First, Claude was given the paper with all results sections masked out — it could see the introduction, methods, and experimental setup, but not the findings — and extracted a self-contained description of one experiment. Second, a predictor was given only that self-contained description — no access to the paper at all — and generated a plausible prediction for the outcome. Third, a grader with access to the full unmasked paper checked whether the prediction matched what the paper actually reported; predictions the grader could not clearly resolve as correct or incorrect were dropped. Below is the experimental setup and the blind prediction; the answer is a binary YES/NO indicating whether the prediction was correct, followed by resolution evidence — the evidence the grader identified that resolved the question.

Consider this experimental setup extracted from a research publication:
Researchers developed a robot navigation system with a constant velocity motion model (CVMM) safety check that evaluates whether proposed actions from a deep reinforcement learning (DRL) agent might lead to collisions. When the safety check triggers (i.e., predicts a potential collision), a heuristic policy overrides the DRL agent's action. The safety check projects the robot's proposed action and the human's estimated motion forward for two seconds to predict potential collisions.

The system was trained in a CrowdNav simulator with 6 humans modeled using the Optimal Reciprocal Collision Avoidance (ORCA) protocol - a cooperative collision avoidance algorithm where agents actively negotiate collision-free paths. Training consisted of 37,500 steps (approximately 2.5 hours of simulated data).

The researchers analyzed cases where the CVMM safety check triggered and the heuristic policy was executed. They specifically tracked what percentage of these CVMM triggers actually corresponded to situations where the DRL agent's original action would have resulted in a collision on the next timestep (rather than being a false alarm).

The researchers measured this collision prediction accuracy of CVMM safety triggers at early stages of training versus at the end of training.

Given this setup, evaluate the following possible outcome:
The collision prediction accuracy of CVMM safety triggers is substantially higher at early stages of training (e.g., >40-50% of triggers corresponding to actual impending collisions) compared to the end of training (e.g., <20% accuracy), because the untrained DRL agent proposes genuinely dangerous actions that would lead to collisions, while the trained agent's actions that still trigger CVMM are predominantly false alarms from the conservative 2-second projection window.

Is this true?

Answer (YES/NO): NO